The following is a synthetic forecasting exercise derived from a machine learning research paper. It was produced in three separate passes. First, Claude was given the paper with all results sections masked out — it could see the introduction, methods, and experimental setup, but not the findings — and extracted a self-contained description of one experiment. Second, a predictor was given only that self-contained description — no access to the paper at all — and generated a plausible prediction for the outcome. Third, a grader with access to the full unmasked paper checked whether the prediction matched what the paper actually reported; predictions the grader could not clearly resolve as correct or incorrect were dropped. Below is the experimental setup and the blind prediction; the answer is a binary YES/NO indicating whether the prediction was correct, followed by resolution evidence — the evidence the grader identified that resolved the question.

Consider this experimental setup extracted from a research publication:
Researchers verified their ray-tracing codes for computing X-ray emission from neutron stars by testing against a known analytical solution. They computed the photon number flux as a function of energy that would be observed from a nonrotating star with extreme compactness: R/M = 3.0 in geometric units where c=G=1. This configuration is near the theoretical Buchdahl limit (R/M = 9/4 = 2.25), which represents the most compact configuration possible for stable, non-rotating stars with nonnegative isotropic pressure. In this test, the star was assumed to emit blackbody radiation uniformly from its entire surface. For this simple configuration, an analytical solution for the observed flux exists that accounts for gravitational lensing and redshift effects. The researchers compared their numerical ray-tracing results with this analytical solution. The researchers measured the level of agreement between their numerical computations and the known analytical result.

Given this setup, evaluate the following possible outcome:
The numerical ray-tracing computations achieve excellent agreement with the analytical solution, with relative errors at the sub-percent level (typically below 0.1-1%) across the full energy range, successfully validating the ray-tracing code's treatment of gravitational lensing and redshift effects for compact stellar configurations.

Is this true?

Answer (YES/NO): YES